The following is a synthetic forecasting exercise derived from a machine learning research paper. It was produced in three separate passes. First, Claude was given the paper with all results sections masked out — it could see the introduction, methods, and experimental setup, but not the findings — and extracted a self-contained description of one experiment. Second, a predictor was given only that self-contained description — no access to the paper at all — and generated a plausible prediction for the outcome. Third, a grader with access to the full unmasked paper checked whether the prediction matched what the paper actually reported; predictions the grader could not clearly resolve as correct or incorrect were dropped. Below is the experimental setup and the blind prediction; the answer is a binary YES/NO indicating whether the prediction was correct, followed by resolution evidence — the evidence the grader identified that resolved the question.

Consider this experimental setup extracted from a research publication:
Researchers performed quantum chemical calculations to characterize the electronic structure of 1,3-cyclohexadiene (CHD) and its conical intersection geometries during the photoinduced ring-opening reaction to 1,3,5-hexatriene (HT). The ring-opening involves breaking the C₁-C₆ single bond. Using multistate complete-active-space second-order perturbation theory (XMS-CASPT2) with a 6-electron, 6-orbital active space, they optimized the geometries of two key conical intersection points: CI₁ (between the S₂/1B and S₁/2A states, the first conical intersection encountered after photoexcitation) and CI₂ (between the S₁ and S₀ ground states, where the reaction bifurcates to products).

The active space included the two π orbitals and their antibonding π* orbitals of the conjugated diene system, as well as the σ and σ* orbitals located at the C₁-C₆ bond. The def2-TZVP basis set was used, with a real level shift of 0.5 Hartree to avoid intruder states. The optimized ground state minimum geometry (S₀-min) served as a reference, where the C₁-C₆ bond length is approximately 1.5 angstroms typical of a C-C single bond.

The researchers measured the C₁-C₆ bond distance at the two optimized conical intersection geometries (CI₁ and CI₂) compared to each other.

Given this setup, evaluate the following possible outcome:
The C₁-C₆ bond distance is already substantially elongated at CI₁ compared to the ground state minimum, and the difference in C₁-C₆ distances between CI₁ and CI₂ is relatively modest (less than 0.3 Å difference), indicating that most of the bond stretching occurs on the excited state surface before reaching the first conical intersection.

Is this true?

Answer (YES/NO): YES